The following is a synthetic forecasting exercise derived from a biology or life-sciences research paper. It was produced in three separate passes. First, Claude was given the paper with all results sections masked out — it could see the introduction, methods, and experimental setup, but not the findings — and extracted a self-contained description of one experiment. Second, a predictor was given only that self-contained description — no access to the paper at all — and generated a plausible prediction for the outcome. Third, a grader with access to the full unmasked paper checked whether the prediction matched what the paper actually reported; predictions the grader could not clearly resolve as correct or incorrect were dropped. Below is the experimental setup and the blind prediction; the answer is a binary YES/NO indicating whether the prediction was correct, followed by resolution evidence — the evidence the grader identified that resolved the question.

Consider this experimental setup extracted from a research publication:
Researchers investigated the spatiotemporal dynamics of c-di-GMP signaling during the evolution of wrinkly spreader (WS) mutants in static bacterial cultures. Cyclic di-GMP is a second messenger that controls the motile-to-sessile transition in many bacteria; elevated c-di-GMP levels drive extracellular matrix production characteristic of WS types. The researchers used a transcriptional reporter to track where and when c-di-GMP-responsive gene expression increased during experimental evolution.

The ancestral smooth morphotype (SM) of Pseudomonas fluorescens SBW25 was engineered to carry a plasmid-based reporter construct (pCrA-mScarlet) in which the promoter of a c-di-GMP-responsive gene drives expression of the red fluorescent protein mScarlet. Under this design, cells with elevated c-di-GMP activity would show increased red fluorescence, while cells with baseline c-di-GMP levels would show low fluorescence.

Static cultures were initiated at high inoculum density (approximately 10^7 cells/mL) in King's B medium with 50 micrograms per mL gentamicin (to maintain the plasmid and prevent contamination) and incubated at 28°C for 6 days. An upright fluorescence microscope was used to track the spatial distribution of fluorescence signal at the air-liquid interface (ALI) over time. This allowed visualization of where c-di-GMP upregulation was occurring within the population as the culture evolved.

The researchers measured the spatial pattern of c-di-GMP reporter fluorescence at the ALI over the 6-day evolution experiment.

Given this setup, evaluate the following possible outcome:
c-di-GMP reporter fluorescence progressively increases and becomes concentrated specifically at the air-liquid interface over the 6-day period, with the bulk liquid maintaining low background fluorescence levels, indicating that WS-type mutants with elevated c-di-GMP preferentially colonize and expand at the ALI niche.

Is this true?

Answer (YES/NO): YES